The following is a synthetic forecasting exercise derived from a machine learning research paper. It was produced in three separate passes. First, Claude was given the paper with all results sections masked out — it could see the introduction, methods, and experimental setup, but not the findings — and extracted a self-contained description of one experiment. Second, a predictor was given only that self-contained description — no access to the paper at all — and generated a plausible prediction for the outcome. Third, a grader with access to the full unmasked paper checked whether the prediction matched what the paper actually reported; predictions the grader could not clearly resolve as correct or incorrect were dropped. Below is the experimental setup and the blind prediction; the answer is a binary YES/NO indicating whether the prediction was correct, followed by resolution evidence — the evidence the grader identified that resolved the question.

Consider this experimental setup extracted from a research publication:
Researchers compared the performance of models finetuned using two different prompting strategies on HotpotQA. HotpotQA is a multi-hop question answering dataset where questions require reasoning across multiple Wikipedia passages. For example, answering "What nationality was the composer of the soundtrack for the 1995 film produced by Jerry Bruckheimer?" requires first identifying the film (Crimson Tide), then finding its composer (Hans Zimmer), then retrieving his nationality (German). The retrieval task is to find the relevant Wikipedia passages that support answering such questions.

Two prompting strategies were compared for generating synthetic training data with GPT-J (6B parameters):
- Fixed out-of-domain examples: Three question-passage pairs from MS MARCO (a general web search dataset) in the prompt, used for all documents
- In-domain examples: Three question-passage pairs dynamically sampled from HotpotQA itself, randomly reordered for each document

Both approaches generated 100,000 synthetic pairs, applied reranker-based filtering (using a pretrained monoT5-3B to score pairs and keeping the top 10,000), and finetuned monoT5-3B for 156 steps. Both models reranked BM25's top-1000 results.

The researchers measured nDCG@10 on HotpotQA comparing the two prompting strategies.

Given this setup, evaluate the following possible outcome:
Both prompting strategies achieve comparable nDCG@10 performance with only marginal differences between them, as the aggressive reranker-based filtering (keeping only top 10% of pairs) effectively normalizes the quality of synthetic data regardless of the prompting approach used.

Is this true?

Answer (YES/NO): YES